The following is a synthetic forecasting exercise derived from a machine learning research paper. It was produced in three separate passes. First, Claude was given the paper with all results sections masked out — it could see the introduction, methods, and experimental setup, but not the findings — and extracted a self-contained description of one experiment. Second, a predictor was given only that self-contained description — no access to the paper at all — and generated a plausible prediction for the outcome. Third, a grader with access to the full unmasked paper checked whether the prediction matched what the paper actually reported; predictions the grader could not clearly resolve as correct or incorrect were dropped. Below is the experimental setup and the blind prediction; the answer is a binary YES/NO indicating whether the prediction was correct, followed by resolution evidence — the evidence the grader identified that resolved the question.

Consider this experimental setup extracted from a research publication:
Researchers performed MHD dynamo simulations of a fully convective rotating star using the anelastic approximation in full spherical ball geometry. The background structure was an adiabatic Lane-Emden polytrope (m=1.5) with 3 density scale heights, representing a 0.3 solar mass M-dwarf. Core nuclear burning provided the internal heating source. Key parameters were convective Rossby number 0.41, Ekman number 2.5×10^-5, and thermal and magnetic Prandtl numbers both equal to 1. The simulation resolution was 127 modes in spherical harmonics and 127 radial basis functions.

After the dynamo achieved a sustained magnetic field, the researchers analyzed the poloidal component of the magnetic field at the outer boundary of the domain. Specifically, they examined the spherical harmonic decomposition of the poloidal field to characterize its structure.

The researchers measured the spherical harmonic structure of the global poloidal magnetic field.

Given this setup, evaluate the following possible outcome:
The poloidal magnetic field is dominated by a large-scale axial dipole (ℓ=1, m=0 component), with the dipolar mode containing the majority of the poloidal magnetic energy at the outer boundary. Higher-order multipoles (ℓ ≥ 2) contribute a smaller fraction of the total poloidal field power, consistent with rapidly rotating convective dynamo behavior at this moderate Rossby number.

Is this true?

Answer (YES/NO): NO